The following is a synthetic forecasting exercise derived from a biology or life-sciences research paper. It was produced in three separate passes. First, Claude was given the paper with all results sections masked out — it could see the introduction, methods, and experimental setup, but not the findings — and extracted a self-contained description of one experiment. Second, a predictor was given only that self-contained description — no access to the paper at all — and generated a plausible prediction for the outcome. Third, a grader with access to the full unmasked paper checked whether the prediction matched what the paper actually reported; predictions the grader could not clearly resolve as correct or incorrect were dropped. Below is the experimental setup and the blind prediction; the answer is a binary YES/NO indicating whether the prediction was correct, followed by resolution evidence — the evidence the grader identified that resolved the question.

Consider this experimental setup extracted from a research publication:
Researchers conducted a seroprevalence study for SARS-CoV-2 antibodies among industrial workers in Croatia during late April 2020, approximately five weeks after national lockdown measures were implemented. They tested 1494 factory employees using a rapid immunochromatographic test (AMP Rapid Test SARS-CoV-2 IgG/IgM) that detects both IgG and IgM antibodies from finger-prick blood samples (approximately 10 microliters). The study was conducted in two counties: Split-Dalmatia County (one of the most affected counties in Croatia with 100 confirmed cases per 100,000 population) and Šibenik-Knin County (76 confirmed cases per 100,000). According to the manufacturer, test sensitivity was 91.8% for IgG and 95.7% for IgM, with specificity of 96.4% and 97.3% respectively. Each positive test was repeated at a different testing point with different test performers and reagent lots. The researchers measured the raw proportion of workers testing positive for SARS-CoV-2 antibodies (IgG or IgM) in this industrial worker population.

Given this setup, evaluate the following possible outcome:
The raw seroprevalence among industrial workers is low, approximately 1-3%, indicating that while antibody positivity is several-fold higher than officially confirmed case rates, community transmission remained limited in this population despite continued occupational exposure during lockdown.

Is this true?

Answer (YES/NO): YES